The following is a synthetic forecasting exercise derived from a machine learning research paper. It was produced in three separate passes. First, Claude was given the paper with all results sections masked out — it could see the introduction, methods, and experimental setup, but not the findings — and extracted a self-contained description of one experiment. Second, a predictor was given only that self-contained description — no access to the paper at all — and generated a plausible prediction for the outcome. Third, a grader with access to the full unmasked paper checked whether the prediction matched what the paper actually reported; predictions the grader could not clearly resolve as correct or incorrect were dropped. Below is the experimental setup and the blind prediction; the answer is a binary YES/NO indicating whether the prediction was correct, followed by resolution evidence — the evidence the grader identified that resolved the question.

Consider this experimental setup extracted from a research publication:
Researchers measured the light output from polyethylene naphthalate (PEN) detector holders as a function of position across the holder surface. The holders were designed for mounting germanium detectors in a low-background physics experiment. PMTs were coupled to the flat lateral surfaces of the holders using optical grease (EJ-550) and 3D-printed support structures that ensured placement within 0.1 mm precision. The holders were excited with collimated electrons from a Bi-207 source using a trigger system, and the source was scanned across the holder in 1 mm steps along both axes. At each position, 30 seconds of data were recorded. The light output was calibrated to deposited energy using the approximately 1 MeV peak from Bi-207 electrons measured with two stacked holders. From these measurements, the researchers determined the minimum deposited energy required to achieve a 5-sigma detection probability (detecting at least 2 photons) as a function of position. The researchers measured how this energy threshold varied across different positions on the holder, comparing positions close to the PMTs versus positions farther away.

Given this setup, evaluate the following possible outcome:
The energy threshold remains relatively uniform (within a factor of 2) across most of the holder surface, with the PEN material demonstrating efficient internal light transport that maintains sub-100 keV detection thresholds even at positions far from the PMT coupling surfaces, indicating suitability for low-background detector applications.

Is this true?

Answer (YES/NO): NO